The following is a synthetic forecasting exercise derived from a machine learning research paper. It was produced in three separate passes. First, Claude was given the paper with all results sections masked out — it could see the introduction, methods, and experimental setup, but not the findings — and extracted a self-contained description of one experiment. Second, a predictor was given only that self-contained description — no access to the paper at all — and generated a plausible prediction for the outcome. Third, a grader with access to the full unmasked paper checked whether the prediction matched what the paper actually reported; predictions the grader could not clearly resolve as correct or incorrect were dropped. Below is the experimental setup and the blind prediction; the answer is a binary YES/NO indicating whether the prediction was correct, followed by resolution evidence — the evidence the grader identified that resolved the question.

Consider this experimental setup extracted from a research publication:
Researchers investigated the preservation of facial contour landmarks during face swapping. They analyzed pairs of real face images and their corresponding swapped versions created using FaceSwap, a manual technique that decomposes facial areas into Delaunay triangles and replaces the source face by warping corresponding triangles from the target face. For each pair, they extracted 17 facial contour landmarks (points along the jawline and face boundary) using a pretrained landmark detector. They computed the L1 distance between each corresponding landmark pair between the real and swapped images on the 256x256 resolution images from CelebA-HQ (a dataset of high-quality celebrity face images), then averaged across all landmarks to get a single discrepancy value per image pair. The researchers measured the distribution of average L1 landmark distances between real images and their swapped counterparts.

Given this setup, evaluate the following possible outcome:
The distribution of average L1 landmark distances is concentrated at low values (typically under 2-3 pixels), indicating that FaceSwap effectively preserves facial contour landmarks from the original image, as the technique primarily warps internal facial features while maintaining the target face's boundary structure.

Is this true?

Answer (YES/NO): NO